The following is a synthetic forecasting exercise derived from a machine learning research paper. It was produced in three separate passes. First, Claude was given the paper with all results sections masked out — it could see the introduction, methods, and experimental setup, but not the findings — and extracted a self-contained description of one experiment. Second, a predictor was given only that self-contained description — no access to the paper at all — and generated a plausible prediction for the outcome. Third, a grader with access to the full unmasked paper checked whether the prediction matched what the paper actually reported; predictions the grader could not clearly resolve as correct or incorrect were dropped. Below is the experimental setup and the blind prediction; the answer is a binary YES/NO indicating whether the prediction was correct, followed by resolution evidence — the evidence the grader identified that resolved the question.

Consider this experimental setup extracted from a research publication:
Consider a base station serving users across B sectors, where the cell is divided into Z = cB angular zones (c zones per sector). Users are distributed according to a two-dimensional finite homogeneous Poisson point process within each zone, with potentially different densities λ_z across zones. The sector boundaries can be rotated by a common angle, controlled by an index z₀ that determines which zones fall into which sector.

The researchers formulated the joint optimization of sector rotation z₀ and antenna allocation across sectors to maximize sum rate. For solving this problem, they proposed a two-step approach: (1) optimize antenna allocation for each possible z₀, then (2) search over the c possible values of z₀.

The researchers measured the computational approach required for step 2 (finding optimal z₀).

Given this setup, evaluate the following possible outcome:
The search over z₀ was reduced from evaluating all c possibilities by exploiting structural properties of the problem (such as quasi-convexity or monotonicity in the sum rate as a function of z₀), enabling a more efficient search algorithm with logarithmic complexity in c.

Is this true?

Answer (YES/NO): NO